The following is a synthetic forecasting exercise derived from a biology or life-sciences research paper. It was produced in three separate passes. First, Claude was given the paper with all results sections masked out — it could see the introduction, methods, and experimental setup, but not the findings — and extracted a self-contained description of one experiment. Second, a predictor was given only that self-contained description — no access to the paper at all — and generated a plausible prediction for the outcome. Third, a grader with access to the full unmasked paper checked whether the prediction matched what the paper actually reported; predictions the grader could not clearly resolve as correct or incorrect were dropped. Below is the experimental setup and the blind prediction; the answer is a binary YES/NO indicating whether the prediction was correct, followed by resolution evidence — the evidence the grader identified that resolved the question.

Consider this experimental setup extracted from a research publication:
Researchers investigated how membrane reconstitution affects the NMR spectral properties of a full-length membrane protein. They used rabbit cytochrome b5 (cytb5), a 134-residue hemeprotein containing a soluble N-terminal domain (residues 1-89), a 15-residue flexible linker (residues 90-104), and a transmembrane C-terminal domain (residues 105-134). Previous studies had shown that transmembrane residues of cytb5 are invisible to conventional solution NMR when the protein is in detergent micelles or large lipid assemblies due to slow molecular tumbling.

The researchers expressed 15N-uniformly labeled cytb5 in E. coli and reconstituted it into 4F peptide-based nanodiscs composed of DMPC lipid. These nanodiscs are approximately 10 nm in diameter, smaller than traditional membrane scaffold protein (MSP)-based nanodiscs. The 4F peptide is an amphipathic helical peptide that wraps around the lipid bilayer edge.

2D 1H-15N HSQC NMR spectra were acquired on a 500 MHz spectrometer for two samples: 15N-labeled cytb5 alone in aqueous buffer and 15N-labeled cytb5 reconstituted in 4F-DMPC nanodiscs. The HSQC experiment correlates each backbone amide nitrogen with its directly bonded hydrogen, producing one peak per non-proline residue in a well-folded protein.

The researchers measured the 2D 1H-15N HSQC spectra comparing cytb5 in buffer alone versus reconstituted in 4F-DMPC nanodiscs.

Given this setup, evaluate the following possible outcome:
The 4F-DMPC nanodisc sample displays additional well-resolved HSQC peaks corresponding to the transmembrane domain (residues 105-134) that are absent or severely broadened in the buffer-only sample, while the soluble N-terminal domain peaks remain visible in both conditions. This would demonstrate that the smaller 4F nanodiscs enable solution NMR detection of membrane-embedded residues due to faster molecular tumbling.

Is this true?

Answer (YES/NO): NO